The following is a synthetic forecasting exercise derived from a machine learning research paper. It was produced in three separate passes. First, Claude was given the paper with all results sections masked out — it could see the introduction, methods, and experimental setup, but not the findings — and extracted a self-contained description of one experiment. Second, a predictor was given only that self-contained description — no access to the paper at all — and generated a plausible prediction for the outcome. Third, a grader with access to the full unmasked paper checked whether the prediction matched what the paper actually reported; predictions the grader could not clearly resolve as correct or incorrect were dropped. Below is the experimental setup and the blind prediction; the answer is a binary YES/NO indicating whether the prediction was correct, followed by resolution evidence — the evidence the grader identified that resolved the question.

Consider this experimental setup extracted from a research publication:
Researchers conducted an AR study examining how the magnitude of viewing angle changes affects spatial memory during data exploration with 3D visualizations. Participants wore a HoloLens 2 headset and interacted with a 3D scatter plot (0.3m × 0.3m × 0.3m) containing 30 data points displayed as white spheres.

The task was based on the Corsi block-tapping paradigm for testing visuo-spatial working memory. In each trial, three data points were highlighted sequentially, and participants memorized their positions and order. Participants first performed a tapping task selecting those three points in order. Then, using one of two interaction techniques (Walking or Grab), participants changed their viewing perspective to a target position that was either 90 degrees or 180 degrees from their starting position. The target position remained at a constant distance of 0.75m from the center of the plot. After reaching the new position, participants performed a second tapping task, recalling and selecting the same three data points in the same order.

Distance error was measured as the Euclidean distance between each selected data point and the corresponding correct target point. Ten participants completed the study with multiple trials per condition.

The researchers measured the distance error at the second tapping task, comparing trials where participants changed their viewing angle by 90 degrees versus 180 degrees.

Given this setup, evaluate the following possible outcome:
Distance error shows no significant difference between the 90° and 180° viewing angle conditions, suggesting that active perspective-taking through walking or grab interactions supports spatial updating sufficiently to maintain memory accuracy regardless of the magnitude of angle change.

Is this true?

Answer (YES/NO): NO